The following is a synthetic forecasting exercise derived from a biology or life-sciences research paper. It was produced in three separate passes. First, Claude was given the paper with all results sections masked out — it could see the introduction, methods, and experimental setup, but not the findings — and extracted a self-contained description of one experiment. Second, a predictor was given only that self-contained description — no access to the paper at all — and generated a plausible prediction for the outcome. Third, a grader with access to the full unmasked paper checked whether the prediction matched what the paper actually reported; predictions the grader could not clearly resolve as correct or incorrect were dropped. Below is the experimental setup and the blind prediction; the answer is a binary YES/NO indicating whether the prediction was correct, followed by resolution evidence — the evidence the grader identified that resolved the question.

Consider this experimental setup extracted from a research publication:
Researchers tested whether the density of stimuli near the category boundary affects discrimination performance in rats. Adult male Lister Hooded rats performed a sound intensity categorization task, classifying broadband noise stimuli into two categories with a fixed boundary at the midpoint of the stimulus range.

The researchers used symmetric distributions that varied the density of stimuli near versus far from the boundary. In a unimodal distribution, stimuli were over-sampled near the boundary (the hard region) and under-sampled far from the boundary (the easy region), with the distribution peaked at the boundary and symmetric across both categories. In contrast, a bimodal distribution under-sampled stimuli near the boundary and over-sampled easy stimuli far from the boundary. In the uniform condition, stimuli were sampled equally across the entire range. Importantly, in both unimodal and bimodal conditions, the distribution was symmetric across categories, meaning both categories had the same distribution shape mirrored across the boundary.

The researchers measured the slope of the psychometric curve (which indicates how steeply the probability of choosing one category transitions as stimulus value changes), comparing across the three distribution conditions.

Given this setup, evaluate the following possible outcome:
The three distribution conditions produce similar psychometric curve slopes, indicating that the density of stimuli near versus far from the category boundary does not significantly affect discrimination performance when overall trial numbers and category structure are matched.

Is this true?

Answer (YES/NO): YES